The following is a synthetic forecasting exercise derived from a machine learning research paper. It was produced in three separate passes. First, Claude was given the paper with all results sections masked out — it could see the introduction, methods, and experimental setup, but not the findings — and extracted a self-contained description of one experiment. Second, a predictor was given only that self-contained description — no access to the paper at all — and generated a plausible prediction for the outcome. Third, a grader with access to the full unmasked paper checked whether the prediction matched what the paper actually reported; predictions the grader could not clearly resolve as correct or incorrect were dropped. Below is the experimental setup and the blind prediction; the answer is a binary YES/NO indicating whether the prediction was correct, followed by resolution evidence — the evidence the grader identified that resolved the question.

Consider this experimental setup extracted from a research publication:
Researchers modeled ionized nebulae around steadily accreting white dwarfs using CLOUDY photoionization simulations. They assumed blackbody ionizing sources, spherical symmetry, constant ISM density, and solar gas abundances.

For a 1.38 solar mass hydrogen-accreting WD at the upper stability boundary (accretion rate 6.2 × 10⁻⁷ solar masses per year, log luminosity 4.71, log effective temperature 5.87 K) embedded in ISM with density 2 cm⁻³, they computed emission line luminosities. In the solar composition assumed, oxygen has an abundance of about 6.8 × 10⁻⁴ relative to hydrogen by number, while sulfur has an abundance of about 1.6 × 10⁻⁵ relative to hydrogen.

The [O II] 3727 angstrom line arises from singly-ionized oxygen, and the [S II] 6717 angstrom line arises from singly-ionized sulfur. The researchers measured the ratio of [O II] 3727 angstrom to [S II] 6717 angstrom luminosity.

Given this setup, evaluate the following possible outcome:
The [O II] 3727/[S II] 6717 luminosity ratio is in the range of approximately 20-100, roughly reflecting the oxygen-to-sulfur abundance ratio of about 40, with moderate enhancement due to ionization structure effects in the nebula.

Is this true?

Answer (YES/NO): NO